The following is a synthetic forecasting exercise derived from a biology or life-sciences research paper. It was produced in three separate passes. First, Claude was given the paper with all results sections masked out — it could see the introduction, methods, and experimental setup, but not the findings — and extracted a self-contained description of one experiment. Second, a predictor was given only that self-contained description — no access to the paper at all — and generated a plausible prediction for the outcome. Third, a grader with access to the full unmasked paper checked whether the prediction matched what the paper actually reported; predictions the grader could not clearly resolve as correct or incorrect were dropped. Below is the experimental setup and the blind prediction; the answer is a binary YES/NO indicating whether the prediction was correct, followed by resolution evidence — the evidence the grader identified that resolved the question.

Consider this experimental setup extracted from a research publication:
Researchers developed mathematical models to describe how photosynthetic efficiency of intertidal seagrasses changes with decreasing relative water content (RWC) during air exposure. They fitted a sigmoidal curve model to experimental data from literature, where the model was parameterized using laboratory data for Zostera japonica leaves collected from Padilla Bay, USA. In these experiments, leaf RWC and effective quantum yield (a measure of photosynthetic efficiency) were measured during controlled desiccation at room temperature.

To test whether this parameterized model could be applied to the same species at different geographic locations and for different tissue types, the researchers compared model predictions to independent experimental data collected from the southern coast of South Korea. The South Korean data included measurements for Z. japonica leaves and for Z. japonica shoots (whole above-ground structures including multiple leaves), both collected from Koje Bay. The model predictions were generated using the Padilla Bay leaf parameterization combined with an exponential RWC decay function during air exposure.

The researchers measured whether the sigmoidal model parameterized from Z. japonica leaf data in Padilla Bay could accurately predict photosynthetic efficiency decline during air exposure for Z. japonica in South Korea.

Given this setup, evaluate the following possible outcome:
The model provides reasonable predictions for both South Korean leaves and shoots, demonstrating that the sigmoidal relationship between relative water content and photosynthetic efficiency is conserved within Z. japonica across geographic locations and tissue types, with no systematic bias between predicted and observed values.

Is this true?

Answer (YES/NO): NO